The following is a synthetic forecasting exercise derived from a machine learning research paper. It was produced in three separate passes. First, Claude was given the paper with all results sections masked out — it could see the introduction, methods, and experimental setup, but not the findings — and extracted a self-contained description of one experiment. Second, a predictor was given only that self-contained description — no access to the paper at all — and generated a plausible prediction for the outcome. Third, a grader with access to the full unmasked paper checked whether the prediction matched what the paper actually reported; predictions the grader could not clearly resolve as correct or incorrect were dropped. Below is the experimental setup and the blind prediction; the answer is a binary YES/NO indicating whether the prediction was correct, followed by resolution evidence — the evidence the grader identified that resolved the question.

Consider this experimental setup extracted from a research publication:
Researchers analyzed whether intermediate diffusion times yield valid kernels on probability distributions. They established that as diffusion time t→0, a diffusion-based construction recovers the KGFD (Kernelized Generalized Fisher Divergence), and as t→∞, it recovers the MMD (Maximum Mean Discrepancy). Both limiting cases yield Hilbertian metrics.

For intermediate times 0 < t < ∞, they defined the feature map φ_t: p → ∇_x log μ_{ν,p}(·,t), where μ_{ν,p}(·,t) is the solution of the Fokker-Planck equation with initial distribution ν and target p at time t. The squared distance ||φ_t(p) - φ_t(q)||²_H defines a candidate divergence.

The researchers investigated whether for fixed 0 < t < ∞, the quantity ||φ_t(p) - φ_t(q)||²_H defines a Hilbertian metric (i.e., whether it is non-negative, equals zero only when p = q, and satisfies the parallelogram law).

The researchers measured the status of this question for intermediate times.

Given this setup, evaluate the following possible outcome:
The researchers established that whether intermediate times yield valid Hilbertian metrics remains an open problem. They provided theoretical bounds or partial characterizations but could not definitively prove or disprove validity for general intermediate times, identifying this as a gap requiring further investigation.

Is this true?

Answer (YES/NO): YES